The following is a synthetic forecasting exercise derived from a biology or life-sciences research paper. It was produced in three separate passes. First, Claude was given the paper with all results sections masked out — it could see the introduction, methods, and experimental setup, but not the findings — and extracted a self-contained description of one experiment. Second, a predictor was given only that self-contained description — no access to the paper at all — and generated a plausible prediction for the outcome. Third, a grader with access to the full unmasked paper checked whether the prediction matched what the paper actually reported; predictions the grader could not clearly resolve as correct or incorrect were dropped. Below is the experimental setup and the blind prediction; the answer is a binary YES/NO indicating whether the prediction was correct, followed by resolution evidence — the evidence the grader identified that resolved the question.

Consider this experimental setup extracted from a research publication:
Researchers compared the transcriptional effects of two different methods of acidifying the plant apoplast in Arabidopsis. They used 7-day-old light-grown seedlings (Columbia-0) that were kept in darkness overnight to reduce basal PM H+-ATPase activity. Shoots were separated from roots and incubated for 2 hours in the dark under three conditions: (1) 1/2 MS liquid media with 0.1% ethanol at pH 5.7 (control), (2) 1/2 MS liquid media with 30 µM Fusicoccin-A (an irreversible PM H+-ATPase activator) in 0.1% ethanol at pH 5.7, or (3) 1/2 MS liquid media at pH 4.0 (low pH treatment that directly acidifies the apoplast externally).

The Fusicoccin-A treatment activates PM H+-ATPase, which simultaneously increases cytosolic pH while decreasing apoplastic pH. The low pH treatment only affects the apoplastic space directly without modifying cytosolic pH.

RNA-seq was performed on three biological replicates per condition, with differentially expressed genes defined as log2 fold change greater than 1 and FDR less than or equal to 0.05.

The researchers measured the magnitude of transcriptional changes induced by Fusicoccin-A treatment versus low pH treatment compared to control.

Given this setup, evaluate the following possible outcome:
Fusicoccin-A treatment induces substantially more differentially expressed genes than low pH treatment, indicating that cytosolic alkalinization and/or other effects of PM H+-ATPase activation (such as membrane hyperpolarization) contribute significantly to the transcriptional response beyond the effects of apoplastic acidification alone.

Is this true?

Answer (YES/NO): YES